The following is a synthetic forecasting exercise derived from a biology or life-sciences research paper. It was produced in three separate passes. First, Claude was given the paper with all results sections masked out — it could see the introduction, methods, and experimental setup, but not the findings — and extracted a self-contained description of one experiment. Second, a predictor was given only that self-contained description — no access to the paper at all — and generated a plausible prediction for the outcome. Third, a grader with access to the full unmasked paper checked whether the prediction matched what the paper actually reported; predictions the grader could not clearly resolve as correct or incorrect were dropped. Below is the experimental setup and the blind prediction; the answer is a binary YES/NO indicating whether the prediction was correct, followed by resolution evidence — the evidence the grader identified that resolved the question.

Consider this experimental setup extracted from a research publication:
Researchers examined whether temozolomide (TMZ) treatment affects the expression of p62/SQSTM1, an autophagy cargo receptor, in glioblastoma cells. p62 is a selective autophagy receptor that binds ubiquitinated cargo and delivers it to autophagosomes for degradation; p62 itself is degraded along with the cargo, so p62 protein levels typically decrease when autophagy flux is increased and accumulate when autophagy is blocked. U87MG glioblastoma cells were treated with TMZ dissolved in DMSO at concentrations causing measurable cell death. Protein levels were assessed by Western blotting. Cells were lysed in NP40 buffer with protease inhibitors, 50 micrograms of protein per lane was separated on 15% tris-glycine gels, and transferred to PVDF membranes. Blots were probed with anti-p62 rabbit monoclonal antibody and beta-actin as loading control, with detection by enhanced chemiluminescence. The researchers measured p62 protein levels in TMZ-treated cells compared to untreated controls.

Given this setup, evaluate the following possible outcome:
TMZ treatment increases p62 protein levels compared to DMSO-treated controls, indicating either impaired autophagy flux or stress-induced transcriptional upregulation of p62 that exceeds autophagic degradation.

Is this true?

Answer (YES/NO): NO